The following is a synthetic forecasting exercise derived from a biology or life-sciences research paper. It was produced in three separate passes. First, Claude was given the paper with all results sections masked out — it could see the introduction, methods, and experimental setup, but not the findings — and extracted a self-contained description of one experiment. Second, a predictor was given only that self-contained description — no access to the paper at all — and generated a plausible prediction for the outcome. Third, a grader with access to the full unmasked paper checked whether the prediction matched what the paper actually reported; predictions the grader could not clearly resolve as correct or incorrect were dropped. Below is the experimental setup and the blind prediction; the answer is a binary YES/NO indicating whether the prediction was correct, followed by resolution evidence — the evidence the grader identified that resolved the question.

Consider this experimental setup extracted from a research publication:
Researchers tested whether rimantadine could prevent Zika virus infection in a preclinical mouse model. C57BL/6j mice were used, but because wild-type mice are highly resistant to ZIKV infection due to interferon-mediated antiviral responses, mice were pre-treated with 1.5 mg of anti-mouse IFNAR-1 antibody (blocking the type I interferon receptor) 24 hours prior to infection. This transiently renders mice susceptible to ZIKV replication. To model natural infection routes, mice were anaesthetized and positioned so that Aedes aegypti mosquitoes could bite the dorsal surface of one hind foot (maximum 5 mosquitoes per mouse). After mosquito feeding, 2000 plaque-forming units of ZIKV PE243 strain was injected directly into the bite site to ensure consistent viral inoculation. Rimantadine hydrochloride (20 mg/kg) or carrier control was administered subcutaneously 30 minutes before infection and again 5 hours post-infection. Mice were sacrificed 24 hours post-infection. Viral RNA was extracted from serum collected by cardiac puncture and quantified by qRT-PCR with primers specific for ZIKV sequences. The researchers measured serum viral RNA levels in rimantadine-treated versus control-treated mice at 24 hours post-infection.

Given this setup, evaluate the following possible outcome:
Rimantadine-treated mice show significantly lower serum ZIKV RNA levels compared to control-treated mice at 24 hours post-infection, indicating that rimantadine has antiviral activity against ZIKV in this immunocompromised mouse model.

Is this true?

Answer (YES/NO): NO